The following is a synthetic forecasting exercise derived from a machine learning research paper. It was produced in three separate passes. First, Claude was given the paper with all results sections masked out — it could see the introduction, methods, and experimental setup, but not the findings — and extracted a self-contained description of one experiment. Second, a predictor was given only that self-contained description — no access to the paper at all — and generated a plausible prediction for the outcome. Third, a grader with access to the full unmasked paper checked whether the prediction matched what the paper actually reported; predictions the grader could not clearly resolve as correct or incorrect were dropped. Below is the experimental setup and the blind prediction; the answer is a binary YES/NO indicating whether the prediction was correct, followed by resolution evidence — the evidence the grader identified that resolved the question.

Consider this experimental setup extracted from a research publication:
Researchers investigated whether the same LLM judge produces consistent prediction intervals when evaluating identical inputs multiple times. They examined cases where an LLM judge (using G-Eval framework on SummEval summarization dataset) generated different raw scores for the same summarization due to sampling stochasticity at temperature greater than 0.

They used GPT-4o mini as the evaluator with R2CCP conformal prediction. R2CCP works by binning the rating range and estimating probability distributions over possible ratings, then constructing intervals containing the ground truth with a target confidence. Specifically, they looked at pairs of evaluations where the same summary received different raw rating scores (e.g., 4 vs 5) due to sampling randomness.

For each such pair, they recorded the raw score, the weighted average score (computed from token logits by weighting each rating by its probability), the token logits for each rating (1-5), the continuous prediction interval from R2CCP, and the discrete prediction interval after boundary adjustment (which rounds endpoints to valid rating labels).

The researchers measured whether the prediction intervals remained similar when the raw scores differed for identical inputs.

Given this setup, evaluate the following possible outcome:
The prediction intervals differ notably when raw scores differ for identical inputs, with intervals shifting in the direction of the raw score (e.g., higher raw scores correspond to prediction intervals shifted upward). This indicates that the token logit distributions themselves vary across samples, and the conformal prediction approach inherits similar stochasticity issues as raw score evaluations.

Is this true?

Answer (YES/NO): NO